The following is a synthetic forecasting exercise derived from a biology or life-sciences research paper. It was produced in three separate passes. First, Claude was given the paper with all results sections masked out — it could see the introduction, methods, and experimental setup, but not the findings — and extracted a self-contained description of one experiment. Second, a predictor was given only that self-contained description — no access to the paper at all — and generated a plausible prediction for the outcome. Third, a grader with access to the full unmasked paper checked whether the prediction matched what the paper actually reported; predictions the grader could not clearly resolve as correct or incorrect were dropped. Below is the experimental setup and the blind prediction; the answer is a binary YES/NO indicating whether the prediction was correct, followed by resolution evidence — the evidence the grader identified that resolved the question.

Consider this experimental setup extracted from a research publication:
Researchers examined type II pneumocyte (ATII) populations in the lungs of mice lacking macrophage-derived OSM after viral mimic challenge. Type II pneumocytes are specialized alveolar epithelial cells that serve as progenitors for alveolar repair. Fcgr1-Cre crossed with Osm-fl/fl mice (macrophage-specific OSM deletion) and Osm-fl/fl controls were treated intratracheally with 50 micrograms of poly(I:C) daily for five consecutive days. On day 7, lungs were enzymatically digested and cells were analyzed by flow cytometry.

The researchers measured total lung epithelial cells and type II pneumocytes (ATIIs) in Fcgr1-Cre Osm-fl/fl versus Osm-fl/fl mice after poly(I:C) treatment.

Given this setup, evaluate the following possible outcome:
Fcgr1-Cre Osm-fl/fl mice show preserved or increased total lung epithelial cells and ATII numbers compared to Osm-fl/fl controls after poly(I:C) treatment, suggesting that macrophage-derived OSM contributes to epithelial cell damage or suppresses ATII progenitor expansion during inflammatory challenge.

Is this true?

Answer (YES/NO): NO